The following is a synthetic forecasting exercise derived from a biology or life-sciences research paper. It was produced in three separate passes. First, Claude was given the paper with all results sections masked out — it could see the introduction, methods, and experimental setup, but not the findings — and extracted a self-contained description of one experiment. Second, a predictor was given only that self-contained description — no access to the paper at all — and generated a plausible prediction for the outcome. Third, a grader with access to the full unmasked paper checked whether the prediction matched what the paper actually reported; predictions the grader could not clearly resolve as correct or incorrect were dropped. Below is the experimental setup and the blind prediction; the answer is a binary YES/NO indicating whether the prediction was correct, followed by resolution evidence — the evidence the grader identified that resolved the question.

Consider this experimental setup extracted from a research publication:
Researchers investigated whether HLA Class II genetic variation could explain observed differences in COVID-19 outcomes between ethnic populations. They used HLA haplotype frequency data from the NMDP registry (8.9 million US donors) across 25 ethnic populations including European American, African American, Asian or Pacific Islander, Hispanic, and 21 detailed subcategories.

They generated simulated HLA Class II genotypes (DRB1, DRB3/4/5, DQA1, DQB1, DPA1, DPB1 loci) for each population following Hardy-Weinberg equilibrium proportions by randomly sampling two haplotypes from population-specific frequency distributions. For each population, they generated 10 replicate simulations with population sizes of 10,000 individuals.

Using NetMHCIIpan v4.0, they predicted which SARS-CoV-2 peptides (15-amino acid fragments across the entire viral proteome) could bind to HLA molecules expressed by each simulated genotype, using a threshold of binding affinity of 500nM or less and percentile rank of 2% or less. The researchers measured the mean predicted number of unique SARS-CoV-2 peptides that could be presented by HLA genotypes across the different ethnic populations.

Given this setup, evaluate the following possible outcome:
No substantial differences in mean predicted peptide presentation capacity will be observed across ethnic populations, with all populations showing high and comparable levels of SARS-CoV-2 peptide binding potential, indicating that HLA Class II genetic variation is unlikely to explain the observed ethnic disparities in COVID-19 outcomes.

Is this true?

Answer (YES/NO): YES